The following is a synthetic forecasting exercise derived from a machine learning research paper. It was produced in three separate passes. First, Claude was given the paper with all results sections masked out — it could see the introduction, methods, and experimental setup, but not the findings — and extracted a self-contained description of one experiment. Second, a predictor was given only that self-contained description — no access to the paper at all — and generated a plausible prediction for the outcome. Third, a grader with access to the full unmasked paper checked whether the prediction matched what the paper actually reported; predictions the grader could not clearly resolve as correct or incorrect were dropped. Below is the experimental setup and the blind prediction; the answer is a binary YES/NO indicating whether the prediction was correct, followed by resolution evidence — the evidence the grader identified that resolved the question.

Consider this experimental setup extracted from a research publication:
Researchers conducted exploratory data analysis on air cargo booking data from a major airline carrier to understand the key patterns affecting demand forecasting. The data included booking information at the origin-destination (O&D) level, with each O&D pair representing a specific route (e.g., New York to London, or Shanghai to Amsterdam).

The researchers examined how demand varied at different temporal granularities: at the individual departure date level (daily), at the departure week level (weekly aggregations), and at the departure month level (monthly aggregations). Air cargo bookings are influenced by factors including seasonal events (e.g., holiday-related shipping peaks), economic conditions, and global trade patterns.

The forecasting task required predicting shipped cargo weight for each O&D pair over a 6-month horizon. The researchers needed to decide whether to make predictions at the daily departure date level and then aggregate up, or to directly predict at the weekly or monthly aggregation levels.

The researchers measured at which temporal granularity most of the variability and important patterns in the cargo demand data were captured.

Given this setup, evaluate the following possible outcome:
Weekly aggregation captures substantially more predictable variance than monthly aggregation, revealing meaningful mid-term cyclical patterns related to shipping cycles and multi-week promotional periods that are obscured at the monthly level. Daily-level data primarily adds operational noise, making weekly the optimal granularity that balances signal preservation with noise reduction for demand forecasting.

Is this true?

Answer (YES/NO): NO